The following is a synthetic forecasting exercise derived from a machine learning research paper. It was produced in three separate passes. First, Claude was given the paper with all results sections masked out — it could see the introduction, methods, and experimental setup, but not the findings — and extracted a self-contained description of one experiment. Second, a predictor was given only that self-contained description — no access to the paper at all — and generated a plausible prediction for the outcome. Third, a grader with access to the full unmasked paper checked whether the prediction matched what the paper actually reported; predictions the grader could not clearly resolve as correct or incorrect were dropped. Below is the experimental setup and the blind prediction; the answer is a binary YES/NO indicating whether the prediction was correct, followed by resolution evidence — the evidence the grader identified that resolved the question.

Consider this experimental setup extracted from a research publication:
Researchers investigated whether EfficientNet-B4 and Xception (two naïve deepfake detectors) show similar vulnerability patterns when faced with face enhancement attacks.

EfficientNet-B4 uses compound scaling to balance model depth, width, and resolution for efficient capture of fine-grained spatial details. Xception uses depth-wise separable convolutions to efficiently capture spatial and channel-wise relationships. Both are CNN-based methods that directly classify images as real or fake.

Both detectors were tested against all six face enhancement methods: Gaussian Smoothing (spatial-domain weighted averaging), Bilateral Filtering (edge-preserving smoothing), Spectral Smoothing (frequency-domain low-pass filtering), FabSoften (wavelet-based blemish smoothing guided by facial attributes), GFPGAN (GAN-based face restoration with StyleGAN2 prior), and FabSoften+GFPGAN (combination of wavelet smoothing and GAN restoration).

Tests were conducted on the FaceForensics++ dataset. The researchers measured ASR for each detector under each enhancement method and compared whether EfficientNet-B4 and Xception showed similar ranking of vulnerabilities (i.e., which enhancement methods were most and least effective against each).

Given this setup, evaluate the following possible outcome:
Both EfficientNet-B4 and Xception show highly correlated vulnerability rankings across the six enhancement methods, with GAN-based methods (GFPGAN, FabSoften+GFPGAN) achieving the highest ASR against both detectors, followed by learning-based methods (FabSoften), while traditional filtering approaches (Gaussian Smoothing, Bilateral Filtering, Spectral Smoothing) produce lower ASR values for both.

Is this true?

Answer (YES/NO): NO